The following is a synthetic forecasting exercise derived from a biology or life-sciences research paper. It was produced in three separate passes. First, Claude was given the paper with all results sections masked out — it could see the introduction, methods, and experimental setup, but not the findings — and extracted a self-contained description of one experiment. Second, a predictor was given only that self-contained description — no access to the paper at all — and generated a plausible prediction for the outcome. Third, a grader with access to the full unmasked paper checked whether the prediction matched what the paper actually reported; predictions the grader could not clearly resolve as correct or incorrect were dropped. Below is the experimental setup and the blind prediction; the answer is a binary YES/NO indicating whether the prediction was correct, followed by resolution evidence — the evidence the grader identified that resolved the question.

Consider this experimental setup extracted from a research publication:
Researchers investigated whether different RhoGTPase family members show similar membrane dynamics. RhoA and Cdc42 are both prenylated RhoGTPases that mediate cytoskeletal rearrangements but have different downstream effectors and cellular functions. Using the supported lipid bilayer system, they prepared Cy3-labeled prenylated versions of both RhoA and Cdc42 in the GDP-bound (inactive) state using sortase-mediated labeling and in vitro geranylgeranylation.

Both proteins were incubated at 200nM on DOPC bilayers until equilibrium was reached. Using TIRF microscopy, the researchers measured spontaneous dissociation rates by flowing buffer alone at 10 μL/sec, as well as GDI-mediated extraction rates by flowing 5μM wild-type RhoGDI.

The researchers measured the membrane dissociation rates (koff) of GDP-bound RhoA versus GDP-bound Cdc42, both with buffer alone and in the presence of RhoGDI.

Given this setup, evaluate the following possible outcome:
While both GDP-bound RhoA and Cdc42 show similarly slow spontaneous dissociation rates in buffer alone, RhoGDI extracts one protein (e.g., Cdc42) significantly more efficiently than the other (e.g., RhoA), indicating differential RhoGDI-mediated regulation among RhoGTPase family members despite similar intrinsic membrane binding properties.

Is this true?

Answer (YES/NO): NO